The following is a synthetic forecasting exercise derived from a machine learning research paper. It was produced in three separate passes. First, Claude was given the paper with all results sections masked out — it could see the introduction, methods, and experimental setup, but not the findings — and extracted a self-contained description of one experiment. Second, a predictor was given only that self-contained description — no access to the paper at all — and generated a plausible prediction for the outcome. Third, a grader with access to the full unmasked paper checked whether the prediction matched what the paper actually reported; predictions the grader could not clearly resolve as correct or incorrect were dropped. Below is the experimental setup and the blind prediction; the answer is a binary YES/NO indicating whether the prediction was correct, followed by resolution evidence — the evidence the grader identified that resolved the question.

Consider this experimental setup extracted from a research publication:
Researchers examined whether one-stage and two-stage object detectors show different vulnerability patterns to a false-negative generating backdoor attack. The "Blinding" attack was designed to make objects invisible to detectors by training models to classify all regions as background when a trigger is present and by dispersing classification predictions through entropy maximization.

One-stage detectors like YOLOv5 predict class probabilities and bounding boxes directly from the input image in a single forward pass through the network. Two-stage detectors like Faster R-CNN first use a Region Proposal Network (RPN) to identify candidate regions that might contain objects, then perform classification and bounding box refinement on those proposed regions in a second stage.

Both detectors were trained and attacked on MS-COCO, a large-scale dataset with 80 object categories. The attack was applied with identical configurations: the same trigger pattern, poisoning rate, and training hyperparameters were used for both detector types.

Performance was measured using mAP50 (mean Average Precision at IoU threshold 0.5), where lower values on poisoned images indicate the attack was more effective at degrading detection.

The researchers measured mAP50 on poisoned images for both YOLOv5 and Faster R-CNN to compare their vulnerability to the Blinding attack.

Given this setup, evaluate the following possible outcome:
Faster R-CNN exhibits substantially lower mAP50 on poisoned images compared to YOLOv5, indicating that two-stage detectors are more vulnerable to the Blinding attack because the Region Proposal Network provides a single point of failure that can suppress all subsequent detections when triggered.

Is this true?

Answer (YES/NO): YES